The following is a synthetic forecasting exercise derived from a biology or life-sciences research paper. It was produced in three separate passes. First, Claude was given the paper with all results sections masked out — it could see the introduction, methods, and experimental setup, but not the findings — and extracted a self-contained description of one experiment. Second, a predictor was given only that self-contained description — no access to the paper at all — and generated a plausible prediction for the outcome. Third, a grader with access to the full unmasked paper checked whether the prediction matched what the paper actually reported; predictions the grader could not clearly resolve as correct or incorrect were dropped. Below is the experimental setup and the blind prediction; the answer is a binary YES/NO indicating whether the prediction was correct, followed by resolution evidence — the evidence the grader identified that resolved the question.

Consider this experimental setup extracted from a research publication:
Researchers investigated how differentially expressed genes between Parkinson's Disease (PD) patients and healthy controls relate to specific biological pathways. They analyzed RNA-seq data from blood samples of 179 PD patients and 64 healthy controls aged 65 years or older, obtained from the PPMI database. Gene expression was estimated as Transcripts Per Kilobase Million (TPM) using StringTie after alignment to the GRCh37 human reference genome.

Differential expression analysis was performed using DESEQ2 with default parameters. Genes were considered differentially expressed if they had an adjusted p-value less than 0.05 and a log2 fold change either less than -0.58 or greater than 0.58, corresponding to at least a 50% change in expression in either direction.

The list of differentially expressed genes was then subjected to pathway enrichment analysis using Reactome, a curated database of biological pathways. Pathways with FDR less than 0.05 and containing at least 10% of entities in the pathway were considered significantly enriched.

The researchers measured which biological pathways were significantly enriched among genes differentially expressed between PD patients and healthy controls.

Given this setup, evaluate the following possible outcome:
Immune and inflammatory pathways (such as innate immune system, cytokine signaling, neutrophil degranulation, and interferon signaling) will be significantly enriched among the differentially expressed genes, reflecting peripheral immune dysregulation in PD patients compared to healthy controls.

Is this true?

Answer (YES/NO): NO